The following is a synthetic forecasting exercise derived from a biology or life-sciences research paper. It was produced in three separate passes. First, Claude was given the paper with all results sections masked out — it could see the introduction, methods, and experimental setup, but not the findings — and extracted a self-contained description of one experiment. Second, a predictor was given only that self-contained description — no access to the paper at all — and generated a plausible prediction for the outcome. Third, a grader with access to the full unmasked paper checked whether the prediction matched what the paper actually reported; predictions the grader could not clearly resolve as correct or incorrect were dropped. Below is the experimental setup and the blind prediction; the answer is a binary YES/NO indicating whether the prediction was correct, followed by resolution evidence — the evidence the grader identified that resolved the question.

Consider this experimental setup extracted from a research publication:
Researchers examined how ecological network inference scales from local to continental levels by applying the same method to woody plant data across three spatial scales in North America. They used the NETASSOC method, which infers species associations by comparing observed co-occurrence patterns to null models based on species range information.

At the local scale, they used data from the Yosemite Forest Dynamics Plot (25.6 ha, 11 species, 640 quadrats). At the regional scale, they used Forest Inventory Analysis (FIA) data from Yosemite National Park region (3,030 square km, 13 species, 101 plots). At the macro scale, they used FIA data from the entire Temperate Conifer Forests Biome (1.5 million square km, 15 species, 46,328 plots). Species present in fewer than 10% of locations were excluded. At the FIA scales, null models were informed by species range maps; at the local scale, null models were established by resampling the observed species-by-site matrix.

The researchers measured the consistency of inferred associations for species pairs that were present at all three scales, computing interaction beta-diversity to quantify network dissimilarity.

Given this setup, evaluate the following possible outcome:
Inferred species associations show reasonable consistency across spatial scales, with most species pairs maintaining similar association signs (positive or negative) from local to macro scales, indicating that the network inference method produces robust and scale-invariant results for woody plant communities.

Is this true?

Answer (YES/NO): NO